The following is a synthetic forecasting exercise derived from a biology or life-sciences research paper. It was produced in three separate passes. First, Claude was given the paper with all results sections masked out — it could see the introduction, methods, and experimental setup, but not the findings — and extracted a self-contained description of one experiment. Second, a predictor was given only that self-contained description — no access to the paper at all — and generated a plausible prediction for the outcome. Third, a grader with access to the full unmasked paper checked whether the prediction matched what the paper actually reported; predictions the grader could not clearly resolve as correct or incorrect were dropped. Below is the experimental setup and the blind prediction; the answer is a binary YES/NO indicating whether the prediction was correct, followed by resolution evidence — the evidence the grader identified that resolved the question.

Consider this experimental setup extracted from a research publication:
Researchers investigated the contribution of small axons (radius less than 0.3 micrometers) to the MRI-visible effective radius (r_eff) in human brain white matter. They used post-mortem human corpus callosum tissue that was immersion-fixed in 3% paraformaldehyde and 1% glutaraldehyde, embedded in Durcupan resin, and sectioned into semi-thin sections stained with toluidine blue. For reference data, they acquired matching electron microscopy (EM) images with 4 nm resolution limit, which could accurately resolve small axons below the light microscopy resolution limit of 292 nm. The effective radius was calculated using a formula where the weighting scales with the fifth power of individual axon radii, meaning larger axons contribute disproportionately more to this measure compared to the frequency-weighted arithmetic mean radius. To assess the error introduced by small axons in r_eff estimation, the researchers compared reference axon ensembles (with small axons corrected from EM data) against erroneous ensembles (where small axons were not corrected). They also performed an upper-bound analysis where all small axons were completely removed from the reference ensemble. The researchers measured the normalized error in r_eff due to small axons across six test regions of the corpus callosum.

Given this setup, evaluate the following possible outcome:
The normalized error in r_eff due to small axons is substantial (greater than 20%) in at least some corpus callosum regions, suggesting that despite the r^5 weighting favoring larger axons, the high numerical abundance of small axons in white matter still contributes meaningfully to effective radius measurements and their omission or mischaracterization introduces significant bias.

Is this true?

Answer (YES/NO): NO